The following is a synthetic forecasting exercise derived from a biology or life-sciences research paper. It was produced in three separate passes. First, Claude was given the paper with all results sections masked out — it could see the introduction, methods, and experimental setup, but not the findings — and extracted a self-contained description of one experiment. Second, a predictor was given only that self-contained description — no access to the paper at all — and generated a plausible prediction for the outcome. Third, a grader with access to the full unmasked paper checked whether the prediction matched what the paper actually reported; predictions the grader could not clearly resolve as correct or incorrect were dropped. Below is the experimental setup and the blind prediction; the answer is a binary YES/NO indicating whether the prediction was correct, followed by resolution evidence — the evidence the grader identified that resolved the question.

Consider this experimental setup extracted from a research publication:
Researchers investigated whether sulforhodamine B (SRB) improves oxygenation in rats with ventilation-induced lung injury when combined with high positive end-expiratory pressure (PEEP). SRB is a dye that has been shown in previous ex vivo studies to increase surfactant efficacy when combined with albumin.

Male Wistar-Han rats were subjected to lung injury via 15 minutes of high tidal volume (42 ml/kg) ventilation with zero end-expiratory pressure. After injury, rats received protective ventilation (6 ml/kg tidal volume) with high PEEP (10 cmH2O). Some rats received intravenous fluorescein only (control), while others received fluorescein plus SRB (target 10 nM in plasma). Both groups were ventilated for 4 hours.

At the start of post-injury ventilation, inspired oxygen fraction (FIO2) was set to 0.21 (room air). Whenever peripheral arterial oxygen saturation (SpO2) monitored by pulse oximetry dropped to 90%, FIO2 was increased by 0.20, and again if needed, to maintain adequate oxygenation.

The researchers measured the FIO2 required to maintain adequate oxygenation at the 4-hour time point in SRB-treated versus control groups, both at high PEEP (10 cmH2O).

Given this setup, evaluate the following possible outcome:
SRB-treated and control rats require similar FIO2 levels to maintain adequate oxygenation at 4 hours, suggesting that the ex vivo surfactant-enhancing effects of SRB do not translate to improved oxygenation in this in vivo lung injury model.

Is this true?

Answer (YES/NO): NO